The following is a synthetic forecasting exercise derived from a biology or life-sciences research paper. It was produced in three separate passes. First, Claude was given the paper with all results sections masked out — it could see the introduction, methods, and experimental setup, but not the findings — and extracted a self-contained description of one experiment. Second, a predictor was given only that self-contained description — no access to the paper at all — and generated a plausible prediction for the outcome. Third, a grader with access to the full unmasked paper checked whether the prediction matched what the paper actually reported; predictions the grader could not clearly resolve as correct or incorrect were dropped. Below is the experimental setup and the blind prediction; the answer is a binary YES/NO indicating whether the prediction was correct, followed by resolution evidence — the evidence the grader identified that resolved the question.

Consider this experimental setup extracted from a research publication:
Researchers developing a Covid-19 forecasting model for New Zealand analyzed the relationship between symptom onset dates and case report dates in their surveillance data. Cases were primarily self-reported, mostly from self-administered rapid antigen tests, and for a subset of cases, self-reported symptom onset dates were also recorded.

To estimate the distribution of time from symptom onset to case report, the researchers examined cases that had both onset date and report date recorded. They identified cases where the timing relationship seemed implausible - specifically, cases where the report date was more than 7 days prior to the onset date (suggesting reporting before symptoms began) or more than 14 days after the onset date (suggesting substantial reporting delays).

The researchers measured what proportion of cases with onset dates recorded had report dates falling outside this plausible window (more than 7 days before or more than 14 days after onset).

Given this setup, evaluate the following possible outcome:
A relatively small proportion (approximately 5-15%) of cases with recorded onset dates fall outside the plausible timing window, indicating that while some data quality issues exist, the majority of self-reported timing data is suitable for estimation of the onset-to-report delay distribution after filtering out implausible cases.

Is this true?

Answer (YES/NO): NO